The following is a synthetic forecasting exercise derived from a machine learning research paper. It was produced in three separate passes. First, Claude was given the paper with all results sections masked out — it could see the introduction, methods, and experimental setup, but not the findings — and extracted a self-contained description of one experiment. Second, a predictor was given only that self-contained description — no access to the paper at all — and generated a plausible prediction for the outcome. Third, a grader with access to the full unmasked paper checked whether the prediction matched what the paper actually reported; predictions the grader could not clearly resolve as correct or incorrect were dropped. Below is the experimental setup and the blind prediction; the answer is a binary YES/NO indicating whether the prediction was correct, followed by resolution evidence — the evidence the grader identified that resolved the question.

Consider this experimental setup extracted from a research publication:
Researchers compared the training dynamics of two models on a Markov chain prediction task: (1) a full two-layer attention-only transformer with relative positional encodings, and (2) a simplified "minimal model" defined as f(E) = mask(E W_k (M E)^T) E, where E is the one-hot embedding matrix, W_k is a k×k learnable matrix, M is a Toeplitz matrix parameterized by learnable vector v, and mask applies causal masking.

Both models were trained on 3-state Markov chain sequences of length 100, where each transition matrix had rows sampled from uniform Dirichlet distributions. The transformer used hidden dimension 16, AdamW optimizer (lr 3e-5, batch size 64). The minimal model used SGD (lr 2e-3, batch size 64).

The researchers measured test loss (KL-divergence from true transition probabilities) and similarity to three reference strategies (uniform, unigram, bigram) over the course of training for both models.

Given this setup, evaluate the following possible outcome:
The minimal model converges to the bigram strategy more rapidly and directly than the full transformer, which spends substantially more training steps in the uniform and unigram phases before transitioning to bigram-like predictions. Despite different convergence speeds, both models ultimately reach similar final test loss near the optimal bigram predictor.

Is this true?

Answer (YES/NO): YES